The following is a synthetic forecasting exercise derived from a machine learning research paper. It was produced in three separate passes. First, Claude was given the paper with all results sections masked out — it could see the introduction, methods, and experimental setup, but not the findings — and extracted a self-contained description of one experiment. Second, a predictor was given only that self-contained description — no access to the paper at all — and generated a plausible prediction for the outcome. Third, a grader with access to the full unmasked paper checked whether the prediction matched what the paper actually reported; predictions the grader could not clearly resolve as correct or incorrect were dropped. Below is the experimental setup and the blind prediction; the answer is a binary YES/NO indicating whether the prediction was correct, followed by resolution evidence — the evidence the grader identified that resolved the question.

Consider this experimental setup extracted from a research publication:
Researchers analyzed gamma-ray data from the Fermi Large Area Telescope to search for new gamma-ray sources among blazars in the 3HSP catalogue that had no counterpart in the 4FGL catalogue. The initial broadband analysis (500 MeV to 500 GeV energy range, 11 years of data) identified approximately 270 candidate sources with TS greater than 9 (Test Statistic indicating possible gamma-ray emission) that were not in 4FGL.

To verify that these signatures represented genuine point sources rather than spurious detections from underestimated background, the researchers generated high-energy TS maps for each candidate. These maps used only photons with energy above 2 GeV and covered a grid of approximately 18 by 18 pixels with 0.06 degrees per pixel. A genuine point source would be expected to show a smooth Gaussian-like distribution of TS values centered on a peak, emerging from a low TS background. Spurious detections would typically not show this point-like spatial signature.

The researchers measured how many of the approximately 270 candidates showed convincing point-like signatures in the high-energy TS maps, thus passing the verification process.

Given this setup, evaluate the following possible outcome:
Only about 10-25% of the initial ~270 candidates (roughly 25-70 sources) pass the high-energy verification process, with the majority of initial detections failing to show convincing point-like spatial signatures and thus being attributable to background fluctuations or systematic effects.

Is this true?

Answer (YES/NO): NO